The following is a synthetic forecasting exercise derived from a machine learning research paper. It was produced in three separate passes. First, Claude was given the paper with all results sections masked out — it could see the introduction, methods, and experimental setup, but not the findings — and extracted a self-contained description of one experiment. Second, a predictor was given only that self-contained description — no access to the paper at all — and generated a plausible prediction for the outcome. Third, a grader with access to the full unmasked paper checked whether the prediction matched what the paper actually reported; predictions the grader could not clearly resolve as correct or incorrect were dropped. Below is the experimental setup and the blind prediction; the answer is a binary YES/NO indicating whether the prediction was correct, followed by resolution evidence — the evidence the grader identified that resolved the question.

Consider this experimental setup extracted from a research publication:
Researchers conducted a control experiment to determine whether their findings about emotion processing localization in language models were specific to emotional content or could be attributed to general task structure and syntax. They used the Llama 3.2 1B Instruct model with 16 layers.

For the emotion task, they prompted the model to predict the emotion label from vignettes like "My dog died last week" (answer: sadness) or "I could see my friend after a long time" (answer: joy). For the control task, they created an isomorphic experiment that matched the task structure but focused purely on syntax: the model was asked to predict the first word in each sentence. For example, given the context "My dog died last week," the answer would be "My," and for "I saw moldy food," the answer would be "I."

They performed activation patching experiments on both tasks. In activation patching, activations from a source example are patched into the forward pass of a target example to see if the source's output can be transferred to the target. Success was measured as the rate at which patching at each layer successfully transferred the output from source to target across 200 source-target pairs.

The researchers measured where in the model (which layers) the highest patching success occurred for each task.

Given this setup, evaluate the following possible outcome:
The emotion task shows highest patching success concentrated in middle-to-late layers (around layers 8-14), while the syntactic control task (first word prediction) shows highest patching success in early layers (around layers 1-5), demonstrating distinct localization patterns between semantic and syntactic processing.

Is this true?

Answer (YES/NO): NO